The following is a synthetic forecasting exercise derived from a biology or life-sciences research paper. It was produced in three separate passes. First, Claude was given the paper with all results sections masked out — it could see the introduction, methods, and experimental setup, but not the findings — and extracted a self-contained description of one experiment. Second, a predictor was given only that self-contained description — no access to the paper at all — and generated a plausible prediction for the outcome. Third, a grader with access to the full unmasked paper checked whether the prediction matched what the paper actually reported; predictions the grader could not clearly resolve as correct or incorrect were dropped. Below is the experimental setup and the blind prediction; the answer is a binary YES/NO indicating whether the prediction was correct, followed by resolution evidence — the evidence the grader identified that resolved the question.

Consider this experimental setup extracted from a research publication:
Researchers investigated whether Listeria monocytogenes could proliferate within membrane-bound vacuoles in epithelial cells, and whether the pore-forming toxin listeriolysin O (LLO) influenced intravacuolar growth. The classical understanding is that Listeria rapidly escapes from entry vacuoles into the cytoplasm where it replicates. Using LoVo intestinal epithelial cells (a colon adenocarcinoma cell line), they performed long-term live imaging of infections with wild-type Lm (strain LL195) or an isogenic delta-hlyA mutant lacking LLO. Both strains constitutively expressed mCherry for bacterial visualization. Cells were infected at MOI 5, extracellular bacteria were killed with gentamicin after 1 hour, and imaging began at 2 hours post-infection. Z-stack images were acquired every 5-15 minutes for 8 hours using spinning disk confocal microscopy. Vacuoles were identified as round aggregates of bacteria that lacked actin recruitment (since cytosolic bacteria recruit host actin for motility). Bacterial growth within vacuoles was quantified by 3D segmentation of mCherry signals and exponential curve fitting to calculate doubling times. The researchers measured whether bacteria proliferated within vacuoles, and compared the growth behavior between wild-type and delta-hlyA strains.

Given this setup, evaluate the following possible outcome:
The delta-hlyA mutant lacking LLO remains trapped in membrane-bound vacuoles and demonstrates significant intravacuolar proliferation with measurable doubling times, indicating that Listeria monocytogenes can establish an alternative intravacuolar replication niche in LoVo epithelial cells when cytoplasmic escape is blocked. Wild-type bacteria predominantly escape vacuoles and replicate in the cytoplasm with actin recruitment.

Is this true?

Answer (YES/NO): NO